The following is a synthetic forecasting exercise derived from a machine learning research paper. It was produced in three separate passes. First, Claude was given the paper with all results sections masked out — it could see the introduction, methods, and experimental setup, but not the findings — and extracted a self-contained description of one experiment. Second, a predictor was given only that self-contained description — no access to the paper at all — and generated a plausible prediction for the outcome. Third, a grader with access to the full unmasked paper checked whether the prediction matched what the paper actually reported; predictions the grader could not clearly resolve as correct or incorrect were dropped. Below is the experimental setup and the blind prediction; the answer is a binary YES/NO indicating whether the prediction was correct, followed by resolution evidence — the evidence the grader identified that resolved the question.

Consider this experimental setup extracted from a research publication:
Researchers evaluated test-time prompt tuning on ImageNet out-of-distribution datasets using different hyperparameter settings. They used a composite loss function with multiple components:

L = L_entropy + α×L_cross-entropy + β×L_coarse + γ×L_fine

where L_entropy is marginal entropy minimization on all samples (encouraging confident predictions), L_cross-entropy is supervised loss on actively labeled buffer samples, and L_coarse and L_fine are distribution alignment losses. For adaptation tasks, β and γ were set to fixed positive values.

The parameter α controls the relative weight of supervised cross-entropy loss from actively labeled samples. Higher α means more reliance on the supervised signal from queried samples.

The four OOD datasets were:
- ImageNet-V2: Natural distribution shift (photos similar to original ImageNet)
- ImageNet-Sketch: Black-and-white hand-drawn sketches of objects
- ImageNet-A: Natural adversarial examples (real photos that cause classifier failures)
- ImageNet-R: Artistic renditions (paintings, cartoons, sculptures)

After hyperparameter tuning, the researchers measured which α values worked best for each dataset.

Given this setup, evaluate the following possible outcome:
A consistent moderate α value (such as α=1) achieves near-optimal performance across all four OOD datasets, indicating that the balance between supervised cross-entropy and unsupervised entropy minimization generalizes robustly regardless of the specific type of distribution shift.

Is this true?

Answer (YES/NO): NO